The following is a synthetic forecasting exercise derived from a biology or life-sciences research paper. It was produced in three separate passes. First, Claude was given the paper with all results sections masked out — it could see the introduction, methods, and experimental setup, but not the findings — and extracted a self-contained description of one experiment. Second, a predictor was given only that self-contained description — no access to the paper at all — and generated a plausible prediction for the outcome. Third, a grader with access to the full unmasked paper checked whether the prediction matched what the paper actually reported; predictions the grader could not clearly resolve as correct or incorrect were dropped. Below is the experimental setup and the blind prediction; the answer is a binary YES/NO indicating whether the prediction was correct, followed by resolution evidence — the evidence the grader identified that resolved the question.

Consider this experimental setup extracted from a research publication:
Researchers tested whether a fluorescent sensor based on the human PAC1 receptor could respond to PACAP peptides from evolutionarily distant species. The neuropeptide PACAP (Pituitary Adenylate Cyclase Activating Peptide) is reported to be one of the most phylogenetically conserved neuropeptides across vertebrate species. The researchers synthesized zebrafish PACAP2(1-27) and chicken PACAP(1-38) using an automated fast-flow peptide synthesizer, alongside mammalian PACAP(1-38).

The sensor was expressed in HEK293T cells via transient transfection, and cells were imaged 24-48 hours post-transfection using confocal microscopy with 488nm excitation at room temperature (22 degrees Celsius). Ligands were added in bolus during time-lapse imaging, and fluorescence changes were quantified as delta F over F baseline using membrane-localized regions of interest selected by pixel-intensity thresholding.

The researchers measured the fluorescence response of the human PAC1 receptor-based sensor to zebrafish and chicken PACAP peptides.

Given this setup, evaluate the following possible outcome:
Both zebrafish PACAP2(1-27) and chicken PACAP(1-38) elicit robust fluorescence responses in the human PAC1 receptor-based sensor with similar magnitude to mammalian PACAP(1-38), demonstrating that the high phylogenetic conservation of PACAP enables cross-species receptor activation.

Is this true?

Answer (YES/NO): NO